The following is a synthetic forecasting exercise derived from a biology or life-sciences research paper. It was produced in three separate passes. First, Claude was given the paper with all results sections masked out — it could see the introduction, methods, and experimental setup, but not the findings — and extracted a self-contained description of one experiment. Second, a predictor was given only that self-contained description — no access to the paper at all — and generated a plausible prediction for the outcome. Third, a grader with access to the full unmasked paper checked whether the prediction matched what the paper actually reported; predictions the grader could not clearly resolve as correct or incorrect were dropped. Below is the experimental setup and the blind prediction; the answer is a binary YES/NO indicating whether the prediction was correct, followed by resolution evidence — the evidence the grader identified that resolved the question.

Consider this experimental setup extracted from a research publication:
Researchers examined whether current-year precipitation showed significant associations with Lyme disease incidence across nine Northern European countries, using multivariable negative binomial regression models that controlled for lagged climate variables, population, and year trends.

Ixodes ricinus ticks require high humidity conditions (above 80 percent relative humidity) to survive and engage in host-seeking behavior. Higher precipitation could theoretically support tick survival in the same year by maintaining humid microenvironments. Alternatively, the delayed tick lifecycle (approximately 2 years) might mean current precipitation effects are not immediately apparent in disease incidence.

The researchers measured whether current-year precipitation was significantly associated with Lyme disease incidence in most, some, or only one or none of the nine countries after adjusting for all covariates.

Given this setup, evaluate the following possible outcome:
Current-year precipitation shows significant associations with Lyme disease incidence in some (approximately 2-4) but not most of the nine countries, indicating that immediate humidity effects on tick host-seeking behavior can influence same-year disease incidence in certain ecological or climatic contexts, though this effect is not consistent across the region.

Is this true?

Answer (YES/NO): NO